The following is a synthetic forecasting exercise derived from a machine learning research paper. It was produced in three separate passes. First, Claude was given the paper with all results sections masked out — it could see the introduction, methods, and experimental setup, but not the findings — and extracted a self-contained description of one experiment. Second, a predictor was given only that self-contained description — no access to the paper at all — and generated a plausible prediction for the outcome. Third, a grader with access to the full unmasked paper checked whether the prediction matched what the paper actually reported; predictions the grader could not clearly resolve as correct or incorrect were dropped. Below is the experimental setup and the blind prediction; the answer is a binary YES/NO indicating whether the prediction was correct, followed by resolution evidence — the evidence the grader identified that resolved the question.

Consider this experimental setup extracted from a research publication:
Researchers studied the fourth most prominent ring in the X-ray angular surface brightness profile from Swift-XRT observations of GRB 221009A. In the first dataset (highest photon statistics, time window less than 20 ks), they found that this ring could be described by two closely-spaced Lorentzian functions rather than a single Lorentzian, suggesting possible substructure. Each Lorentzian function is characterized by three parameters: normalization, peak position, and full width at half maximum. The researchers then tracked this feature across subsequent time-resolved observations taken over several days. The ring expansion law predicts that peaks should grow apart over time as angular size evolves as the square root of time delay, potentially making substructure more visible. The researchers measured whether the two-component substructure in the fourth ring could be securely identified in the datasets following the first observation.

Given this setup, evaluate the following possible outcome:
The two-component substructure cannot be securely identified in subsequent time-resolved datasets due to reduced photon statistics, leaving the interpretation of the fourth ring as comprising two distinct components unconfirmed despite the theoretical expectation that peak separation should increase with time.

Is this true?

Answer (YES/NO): NO